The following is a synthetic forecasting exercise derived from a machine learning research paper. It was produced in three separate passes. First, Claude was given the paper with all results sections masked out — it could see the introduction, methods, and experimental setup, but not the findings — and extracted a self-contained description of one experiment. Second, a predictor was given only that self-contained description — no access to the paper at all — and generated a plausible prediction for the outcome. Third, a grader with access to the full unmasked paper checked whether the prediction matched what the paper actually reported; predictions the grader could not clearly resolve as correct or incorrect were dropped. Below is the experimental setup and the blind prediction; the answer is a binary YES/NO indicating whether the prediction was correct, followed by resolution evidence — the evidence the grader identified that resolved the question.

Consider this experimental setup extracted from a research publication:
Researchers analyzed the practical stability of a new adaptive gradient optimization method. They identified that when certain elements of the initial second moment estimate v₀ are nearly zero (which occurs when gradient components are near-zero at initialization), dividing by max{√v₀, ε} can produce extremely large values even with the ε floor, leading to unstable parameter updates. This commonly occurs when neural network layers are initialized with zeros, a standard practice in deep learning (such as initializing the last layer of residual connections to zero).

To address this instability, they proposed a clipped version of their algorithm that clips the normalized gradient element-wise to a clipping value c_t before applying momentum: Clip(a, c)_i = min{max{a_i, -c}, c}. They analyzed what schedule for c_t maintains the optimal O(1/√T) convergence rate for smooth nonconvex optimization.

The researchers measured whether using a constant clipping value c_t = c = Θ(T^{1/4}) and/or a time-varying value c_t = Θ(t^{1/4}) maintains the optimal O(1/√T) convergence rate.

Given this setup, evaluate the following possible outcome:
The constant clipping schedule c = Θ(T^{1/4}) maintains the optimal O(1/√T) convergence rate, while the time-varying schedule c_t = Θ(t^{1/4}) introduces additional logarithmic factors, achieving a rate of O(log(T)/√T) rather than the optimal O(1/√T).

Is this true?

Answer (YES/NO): NO